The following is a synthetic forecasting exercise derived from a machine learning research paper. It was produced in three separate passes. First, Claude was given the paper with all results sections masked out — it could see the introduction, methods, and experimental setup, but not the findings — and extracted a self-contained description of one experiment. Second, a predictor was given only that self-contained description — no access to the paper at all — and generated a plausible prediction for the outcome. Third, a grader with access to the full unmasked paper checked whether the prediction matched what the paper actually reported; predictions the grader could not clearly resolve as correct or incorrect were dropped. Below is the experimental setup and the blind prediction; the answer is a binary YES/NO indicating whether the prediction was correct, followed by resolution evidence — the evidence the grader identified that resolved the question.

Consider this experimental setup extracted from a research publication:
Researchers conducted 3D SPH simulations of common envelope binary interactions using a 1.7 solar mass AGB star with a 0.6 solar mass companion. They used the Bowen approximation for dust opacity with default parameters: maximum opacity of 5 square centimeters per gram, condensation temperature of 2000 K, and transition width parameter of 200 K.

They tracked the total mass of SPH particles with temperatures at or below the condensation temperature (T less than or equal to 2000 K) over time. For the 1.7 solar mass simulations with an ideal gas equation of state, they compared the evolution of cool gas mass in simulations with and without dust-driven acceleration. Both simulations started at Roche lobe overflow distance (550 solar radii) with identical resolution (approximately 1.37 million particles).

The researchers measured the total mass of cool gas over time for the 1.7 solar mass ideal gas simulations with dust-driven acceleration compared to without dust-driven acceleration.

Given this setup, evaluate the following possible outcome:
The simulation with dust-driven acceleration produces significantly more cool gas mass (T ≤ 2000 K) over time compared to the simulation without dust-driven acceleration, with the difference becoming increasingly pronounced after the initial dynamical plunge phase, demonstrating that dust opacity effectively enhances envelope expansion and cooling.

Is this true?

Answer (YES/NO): NO